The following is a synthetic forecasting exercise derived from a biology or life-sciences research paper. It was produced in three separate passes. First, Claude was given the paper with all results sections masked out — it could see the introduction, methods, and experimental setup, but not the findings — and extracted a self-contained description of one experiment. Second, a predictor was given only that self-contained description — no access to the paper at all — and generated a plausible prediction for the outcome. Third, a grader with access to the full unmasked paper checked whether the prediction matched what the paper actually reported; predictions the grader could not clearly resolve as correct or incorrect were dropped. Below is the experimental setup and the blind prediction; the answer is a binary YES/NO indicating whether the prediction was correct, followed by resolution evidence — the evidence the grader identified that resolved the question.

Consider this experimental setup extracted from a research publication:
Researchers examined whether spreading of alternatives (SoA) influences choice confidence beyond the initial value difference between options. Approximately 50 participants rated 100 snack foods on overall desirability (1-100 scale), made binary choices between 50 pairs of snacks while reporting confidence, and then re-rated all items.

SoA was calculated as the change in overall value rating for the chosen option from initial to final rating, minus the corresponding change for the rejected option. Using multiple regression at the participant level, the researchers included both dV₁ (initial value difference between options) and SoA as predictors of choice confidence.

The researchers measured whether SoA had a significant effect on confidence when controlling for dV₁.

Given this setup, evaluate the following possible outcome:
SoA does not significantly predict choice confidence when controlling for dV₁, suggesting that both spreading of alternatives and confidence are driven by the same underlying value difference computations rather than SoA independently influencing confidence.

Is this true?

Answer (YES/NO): NO